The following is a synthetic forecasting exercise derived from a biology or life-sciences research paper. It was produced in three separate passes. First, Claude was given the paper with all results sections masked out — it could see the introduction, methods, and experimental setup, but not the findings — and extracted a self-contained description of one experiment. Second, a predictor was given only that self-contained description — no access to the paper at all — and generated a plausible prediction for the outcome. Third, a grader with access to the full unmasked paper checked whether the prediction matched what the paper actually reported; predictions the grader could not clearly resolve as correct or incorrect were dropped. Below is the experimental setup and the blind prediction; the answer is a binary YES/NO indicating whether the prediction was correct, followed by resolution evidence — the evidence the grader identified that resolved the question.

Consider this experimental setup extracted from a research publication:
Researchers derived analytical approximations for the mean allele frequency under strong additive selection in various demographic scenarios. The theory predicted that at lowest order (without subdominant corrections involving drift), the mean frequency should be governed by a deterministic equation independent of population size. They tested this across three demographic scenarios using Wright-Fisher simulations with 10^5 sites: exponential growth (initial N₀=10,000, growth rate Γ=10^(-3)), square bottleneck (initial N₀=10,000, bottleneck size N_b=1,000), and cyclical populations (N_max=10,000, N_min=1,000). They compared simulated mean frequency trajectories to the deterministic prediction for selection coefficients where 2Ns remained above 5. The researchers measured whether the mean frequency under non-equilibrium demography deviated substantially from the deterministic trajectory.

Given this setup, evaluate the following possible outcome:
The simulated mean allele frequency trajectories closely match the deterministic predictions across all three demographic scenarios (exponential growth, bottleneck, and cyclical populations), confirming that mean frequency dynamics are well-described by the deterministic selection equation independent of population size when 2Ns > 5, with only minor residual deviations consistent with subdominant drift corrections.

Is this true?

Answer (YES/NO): YES